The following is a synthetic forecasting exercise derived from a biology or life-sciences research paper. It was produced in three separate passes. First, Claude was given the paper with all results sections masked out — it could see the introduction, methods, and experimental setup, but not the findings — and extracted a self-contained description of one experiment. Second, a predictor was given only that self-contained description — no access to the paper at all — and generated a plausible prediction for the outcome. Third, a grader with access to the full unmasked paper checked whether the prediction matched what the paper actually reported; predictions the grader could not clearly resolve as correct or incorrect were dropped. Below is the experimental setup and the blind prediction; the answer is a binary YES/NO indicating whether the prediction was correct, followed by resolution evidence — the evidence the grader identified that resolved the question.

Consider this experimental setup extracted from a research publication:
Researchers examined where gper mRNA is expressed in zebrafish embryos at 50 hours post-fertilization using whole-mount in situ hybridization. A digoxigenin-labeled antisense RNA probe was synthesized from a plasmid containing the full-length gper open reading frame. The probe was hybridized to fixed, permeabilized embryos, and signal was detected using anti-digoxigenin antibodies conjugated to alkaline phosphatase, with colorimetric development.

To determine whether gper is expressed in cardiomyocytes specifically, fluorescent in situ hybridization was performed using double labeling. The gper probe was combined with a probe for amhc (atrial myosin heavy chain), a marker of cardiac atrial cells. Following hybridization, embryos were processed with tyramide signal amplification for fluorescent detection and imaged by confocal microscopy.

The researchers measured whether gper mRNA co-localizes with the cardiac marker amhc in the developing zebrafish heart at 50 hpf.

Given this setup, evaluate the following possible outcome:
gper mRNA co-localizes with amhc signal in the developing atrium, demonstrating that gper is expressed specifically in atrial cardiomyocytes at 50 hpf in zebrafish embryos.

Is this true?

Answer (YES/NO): NO